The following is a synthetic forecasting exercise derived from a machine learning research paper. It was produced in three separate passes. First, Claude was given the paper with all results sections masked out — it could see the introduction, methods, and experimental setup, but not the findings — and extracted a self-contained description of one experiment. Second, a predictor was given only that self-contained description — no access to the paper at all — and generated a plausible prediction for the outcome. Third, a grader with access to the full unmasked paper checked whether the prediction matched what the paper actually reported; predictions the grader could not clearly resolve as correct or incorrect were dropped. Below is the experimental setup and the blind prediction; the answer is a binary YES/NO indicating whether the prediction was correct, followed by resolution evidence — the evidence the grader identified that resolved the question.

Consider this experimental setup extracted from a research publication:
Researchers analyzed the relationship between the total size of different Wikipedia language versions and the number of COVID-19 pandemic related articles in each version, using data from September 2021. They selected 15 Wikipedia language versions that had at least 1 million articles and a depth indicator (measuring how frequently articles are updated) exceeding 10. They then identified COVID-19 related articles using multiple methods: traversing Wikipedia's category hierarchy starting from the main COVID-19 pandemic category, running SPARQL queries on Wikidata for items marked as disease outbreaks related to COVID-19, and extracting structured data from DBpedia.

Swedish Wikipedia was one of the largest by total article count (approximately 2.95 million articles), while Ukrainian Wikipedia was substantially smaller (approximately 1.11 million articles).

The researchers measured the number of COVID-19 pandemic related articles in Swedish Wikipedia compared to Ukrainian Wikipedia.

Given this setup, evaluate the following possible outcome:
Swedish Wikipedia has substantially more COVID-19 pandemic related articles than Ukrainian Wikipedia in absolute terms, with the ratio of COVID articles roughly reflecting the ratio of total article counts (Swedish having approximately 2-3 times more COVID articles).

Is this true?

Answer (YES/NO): NO